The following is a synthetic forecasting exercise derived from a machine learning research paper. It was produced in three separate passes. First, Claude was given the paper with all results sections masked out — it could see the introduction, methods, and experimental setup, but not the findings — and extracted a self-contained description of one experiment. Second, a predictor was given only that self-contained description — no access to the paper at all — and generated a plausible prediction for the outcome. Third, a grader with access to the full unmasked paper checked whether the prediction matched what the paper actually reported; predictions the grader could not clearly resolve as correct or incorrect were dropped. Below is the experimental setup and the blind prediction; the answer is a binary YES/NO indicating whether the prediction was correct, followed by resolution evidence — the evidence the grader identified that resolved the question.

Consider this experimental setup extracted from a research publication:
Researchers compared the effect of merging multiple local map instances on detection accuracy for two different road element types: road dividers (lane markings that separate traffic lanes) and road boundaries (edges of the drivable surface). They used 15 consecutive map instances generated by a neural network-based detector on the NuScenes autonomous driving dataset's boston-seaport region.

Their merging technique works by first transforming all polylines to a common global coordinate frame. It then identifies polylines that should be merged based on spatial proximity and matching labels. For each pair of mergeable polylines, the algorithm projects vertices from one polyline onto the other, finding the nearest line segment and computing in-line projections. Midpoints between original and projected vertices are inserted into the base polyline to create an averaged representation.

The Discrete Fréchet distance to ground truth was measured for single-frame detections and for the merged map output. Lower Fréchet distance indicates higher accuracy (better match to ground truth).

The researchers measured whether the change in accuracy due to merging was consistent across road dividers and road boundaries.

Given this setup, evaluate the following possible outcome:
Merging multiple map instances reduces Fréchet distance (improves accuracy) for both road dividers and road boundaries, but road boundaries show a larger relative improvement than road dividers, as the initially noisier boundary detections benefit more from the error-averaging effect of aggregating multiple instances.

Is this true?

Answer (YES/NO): NO